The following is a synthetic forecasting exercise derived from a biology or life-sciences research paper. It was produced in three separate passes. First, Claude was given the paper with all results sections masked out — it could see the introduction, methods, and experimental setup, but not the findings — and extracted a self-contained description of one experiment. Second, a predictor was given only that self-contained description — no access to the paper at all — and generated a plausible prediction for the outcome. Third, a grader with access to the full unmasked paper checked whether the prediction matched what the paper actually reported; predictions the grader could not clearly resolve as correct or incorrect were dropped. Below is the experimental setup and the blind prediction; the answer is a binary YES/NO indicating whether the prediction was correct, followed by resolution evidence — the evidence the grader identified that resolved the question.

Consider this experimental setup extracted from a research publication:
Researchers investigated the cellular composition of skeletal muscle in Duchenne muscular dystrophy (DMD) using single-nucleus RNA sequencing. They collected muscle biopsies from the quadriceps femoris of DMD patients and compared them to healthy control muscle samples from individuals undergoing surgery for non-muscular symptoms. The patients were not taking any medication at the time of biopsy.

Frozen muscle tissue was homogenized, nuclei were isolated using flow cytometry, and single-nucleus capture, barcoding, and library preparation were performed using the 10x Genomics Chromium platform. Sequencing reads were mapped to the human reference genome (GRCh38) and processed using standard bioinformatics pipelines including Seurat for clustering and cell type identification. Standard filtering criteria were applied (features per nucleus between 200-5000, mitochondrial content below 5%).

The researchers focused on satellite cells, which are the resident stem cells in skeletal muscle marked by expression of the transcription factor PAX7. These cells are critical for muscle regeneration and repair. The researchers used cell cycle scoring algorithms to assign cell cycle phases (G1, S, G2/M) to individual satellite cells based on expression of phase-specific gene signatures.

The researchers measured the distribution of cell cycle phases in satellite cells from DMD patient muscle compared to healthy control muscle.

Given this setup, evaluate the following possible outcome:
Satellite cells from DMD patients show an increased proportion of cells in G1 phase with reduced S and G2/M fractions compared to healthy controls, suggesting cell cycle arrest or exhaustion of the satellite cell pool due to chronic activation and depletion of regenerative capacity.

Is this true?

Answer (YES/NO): NO